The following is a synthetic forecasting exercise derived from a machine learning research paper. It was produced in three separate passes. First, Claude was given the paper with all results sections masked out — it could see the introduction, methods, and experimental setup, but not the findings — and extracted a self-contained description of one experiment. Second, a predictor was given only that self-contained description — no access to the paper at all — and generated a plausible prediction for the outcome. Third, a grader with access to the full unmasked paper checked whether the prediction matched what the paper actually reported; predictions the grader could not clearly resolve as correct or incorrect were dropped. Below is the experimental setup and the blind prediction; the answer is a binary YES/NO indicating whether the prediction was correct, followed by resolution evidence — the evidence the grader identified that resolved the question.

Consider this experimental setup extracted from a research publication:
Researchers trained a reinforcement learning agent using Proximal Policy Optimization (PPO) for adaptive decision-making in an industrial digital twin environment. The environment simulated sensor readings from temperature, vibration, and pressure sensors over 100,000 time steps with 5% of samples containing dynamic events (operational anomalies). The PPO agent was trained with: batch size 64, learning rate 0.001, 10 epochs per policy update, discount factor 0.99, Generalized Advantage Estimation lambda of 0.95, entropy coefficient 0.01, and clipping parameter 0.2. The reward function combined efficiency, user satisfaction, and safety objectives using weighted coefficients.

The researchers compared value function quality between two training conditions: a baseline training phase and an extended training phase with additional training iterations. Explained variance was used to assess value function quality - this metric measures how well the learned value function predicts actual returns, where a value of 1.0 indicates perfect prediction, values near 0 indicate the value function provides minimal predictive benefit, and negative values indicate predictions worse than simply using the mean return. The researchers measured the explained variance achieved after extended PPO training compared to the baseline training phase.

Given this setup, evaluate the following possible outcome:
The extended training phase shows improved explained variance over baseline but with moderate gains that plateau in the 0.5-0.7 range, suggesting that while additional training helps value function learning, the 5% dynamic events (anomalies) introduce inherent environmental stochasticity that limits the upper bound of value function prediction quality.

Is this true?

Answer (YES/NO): YES